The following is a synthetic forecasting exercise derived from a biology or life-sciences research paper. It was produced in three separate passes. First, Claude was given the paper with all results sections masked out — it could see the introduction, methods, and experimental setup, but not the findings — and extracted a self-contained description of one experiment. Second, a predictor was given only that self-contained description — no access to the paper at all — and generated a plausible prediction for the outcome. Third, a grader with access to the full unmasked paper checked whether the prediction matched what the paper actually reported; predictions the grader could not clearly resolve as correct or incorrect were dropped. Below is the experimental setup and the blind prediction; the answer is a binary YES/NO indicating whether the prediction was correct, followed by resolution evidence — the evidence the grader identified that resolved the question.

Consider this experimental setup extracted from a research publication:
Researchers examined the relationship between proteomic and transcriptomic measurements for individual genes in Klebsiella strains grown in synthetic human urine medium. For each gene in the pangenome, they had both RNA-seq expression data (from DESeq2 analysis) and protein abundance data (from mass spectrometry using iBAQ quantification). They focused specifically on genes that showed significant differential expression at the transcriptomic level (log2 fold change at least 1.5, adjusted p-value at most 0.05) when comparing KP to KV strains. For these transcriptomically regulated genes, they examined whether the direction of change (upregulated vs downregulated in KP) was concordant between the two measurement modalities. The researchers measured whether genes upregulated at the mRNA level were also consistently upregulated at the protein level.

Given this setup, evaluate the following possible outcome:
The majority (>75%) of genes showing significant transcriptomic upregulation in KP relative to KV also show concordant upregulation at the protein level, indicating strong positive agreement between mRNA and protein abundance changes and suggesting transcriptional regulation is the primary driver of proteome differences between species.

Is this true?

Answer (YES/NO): NO